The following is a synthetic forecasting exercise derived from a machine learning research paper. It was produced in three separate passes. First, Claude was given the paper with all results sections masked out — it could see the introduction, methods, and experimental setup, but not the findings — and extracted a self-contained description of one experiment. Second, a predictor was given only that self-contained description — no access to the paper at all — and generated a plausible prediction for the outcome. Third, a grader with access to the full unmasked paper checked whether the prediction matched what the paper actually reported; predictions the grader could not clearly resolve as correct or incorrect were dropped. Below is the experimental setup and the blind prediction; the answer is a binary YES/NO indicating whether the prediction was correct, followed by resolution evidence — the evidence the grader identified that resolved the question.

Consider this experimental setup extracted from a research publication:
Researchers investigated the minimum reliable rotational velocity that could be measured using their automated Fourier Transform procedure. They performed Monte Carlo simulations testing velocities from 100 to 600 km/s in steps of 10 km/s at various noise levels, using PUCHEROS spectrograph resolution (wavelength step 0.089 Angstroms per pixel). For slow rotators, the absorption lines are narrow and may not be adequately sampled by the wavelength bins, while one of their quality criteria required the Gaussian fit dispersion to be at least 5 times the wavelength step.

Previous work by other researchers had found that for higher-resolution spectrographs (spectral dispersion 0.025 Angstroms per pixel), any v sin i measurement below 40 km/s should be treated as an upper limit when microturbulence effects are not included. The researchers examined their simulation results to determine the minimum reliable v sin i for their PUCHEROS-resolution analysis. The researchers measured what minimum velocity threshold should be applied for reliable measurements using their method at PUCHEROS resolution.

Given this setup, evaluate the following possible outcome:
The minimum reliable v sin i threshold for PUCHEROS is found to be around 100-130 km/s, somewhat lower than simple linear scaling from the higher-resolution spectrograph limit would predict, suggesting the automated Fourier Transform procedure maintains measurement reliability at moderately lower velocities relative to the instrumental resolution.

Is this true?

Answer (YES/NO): YES